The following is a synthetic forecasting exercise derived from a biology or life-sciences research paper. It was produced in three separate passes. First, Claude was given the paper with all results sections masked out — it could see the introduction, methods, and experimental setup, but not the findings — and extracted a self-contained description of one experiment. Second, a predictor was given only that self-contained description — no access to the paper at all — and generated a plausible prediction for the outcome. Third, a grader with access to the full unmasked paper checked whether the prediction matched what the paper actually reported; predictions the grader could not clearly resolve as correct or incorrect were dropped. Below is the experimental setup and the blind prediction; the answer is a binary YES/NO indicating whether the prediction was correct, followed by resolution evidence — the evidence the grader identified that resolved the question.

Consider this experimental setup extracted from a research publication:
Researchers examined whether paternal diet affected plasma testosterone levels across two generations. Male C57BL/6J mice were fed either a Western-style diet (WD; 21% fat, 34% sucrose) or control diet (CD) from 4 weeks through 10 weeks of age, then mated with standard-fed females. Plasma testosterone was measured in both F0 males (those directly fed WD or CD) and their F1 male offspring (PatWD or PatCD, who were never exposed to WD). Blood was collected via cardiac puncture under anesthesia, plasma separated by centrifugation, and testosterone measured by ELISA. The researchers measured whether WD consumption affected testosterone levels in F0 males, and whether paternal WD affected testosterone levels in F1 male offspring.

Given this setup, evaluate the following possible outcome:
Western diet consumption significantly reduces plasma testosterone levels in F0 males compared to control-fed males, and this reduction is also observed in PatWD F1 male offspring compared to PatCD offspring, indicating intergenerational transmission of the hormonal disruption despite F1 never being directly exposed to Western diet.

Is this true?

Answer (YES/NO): YES